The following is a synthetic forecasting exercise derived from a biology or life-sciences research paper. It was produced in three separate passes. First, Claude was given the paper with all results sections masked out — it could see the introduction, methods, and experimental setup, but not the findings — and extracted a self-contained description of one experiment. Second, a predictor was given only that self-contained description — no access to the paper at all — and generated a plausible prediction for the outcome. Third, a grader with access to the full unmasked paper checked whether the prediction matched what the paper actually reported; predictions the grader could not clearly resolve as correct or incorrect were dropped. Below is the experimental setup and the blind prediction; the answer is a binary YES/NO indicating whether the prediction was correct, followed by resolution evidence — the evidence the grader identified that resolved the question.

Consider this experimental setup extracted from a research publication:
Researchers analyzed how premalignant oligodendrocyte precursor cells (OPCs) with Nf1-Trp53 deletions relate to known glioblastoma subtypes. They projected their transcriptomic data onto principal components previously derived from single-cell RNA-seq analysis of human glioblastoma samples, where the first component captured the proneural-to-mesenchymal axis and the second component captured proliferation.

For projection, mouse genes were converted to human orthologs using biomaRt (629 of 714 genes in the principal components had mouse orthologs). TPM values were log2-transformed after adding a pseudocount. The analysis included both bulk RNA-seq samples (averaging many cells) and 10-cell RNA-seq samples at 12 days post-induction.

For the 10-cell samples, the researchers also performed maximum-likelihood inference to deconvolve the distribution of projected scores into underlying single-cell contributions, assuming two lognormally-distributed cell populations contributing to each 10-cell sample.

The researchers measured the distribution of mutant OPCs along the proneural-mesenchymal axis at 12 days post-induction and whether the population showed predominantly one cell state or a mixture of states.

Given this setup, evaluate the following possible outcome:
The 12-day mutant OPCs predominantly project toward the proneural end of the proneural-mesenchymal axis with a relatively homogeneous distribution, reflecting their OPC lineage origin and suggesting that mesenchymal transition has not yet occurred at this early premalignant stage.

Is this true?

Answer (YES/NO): NO